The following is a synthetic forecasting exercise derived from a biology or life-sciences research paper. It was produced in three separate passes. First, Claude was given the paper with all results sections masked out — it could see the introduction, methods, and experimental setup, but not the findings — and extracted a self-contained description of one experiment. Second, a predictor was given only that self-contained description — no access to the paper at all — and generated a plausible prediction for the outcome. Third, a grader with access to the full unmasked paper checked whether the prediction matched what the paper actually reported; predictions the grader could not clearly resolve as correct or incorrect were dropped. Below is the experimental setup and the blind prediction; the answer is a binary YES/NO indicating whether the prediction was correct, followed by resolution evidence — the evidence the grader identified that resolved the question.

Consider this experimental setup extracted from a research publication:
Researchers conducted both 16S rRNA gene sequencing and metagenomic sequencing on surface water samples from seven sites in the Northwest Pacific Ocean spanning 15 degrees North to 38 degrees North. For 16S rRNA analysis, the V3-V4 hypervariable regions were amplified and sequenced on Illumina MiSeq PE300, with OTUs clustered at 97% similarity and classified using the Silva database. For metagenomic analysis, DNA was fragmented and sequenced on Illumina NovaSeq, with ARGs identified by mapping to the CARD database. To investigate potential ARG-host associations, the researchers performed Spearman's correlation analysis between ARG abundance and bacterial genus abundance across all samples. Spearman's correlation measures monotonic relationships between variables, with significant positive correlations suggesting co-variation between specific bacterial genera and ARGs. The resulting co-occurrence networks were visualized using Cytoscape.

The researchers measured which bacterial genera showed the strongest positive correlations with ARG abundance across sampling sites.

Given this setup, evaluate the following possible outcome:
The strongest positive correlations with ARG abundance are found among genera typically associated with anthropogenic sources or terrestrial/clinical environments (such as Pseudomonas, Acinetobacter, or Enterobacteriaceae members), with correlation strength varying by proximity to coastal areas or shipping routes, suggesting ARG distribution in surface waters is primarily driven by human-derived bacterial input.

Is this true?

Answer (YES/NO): NO